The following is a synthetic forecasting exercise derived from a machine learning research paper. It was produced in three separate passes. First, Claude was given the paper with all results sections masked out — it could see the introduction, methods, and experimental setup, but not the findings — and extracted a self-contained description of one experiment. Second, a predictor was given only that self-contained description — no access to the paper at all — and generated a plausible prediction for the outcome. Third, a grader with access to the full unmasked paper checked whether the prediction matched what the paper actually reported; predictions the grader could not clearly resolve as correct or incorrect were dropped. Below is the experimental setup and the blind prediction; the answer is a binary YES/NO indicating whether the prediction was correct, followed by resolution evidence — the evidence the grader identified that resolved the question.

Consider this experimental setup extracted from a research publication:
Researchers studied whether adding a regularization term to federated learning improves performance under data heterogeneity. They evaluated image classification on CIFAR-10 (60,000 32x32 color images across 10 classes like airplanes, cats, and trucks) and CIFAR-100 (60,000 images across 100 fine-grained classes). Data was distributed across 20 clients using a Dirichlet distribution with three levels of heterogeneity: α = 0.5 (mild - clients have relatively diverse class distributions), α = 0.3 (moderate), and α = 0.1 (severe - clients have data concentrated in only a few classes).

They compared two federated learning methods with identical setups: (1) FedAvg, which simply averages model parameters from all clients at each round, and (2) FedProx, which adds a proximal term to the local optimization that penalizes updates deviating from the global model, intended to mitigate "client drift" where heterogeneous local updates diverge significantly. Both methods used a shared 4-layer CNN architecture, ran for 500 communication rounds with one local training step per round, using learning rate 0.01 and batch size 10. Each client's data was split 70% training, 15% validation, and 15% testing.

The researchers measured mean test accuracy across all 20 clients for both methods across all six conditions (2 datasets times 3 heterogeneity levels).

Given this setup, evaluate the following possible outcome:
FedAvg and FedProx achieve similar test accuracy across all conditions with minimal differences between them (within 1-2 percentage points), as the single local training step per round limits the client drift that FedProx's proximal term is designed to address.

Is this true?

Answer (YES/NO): YES